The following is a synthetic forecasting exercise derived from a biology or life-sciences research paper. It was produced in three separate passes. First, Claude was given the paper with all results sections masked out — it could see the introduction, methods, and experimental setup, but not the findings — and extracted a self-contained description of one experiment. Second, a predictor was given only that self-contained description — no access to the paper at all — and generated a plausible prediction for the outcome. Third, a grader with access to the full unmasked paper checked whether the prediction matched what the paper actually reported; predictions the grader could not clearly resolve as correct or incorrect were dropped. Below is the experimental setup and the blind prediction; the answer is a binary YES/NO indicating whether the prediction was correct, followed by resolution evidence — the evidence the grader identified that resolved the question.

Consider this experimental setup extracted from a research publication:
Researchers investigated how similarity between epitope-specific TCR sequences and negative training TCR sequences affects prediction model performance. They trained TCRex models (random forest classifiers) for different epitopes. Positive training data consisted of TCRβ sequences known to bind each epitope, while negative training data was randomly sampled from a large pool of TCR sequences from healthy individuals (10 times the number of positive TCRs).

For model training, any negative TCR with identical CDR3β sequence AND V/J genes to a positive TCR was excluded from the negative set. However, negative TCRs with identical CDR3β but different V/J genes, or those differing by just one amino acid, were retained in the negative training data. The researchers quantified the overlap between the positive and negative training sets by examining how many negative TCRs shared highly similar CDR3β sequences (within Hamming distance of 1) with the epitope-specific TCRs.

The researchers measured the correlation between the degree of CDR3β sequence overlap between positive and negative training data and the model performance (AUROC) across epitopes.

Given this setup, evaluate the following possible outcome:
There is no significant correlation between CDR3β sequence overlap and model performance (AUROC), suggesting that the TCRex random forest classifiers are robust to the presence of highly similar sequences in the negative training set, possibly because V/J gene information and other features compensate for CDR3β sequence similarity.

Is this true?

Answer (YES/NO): NO